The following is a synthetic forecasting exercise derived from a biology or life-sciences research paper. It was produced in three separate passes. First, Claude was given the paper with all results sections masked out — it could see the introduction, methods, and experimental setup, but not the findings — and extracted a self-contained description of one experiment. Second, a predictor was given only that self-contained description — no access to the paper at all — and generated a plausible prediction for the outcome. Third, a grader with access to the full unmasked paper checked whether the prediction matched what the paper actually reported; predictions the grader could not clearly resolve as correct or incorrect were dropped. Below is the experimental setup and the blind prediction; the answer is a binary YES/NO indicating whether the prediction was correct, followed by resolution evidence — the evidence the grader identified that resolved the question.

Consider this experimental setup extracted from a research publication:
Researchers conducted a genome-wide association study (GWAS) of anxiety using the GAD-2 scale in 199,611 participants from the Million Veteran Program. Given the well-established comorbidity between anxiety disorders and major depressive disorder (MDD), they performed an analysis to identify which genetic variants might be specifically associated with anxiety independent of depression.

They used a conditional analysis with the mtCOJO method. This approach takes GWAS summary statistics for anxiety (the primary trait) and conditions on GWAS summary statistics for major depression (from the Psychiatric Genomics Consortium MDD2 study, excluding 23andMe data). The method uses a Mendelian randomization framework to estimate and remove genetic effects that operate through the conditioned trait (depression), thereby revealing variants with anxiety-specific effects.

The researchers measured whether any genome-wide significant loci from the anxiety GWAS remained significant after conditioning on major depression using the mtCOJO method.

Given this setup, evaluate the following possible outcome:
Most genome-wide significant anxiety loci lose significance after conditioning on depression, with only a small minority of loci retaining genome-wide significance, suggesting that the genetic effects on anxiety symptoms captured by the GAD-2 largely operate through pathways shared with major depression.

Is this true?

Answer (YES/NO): NO